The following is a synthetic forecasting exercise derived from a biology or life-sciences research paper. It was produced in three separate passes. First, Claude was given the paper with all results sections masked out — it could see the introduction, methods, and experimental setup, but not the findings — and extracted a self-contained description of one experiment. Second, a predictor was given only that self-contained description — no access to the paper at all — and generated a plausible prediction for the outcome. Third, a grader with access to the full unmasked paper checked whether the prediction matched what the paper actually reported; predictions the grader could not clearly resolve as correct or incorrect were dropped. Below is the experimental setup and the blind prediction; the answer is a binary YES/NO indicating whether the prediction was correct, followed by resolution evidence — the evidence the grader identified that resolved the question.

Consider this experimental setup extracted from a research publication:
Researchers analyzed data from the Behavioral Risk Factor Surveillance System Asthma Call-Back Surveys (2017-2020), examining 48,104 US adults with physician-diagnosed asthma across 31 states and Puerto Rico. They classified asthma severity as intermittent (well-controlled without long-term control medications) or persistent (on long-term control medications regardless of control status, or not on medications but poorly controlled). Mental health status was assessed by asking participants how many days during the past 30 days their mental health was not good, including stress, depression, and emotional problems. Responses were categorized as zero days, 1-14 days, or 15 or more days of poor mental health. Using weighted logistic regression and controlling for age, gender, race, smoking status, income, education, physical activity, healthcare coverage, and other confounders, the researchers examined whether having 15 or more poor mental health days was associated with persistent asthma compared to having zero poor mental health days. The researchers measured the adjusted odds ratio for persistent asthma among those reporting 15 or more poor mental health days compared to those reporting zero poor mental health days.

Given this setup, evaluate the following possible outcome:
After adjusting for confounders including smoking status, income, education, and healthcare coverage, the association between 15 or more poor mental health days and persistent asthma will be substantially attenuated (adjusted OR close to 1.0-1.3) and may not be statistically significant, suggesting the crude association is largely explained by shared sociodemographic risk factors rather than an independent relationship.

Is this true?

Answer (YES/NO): NO